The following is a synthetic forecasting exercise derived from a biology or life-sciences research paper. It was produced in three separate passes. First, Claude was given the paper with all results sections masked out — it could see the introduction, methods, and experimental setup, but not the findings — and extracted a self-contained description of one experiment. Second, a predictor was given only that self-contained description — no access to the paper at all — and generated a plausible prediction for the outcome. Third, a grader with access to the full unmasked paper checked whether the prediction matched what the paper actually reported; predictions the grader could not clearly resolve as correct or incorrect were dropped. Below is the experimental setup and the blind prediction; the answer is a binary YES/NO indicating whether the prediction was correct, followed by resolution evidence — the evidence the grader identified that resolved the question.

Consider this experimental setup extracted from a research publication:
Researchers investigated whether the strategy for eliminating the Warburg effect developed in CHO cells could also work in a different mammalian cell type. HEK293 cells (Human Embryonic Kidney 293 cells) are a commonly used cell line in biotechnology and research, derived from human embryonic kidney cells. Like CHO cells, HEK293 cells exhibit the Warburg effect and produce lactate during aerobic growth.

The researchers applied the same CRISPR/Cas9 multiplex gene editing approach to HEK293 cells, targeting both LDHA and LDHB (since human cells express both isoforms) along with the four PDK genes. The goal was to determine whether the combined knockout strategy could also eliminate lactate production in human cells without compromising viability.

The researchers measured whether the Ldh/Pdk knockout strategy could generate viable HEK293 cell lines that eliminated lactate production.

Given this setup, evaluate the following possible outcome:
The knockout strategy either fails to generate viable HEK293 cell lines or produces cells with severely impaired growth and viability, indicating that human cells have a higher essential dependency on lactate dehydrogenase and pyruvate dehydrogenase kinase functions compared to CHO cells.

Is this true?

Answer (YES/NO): NO